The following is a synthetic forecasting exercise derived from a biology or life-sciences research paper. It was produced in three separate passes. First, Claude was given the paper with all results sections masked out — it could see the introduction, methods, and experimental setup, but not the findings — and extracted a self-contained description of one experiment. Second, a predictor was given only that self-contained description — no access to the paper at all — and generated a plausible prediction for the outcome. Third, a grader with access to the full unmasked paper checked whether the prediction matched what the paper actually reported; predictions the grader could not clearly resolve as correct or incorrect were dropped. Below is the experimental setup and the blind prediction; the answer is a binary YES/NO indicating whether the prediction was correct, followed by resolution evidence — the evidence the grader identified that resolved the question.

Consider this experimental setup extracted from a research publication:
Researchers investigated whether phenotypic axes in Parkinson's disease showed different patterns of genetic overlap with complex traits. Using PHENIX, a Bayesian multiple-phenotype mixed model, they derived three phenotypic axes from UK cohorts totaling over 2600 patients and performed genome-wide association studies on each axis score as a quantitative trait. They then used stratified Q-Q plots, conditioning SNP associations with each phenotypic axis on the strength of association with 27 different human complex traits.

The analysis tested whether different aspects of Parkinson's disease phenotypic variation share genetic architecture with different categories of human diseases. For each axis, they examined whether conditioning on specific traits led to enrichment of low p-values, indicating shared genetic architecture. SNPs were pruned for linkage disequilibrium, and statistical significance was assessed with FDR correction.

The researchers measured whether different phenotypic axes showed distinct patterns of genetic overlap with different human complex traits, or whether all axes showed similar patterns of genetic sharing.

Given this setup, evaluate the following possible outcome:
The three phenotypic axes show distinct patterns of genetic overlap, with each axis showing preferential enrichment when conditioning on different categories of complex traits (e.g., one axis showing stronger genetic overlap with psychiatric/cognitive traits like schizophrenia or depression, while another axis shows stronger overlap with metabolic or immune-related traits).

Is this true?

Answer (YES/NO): YES